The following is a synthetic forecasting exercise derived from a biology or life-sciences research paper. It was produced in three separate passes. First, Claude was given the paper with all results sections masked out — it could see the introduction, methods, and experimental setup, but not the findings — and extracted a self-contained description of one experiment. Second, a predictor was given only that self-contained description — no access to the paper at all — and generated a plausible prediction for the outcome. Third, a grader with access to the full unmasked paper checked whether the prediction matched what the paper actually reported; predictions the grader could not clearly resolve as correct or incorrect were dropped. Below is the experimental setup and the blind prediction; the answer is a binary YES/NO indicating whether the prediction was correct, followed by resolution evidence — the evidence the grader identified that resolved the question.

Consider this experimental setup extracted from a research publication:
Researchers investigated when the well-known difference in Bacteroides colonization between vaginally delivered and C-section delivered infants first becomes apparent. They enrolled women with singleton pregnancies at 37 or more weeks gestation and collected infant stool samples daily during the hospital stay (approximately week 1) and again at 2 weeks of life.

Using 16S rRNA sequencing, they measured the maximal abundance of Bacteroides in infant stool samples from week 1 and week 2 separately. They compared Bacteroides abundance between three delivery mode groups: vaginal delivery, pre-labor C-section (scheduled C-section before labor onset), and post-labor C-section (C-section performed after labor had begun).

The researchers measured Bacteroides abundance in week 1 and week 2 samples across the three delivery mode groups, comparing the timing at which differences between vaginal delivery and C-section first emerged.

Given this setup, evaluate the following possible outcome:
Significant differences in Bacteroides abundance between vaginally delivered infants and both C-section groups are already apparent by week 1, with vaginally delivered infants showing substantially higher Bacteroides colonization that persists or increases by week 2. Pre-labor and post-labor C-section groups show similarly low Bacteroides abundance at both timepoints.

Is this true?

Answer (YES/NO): NO